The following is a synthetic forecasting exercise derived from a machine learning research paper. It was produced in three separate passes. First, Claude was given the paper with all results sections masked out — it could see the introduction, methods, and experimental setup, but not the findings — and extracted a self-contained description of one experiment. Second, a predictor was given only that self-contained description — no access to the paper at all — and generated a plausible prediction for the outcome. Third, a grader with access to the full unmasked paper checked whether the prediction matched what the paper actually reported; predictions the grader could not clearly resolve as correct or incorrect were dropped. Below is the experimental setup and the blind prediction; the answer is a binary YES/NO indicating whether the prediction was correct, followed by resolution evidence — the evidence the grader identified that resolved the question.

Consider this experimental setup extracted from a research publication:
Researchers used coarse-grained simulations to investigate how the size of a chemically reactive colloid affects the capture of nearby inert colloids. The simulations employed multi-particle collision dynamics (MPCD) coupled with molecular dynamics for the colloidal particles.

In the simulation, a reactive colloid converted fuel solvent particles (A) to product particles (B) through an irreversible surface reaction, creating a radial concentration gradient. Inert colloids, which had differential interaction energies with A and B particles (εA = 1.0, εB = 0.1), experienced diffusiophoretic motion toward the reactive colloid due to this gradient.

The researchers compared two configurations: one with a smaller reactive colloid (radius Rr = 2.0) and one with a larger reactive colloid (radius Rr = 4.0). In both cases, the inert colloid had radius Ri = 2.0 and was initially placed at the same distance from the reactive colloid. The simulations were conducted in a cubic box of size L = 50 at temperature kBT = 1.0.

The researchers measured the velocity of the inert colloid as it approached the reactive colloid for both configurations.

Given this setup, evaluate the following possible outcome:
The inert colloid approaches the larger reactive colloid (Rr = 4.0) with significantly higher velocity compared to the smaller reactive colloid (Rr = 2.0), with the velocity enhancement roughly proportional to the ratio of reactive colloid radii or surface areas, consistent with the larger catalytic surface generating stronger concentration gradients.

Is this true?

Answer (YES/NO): NO